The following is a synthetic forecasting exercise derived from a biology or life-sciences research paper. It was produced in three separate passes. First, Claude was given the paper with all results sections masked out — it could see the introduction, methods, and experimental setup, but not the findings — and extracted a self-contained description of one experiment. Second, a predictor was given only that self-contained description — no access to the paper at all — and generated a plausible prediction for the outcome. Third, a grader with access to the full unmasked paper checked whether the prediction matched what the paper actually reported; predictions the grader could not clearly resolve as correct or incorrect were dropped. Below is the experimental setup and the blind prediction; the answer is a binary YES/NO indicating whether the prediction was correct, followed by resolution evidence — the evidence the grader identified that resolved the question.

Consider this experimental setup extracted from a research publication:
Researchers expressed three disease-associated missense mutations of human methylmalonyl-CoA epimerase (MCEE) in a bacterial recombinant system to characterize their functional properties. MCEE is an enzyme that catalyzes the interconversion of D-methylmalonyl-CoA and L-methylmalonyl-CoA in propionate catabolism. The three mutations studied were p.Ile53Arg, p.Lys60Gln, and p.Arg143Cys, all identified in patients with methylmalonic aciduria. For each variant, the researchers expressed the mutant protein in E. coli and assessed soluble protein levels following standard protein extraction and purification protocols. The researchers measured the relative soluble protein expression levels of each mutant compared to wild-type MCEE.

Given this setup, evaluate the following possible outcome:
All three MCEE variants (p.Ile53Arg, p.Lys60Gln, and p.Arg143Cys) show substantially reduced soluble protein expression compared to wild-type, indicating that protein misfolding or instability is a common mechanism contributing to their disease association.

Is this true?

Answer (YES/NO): NO